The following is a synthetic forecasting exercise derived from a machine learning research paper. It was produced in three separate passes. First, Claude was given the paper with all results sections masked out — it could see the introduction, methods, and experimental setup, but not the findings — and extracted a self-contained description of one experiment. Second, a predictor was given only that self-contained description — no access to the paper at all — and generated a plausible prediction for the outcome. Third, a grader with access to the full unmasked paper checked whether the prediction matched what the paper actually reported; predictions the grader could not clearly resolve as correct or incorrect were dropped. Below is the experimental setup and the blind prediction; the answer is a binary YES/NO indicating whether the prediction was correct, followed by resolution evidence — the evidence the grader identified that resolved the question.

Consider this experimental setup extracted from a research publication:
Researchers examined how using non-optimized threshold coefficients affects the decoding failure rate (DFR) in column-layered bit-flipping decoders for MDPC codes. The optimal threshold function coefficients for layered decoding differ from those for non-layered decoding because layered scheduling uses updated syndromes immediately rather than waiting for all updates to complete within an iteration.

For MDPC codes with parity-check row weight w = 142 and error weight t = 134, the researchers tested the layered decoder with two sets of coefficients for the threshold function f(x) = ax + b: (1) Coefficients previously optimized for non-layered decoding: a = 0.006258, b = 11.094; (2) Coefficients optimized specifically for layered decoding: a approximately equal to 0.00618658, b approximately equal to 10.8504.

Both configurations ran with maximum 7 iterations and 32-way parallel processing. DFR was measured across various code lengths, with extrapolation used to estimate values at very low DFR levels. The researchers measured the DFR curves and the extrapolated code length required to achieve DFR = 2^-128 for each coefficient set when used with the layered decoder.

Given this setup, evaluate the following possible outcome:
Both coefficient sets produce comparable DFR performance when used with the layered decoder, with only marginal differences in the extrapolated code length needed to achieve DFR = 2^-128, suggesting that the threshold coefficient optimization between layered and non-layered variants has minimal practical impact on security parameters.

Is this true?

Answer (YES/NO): NO